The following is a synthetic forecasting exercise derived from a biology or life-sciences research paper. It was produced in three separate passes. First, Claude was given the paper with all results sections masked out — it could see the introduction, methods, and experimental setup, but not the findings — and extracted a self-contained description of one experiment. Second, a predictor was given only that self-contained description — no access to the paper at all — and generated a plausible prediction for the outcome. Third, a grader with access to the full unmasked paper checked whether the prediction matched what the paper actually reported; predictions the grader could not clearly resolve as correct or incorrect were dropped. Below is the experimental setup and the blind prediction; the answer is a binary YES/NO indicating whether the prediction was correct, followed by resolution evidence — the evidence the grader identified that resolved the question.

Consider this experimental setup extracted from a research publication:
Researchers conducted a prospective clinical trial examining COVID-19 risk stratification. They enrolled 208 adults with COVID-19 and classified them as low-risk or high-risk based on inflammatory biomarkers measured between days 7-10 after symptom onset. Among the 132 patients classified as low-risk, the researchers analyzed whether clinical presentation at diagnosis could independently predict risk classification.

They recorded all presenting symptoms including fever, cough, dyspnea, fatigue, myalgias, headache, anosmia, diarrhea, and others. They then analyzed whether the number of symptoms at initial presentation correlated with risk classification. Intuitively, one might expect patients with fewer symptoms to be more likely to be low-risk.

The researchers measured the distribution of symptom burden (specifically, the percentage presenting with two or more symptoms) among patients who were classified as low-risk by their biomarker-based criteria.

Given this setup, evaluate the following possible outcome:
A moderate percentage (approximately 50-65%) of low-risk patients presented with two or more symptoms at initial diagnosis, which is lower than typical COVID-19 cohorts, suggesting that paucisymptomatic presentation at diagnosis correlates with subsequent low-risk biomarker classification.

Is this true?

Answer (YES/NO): NO